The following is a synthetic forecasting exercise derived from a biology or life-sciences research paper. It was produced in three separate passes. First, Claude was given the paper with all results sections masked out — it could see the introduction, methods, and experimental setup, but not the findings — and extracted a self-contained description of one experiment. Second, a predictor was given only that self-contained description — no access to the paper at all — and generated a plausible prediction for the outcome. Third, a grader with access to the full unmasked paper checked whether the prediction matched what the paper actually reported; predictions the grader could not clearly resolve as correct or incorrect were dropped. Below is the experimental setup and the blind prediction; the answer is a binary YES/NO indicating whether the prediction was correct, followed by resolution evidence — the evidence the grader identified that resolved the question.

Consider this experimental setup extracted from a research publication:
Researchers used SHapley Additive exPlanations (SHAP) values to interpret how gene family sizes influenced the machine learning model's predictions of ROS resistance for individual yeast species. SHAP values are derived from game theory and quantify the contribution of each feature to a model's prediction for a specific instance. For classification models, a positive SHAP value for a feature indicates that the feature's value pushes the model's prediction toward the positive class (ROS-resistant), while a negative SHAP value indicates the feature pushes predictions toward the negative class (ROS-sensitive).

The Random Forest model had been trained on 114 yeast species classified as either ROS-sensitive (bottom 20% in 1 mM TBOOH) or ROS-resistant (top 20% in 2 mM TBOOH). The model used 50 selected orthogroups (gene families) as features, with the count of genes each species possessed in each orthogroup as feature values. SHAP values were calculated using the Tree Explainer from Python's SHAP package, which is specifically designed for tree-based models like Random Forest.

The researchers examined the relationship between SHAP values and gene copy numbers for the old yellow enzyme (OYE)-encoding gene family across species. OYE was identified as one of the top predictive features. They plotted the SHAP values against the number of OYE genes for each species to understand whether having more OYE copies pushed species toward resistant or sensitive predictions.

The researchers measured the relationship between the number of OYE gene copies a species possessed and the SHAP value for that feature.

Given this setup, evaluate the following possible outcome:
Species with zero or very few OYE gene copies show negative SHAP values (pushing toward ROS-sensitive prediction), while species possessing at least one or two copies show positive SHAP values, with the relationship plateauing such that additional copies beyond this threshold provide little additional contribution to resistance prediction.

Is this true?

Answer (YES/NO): NO